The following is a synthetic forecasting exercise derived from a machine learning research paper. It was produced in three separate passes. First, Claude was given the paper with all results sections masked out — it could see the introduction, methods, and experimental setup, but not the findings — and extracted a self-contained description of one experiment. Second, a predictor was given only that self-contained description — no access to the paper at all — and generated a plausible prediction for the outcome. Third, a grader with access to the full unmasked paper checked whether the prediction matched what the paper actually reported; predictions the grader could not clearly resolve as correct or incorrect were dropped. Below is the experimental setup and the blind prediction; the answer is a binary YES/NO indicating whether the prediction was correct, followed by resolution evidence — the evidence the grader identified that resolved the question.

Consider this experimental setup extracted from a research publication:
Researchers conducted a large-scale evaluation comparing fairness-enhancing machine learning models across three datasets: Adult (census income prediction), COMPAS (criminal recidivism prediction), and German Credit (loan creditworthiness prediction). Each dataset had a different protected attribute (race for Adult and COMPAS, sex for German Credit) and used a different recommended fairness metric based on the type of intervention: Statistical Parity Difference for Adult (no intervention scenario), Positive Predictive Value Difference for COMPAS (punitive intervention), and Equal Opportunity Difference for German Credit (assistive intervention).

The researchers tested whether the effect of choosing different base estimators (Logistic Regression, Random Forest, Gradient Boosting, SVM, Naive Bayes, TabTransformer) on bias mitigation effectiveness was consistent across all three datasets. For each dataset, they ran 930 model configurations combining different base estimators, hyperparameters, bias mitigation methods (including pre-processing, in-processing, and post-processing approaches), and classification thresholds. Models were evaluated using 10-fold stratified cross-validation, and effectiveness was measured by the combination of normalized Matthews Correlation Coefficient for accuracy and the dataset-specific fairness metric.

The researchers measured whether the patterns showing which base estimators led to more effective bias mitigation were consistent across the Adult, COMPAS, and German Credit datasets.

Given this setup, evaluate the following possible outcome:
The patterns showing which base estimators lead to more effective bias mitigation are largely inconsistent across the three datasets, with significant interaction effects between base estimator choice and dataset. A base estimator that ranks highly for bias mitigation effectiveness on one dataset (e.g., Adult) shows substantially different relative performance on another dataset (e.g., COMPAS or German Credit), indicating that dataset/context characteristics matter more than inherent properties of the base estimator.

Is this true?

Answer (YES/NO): YES